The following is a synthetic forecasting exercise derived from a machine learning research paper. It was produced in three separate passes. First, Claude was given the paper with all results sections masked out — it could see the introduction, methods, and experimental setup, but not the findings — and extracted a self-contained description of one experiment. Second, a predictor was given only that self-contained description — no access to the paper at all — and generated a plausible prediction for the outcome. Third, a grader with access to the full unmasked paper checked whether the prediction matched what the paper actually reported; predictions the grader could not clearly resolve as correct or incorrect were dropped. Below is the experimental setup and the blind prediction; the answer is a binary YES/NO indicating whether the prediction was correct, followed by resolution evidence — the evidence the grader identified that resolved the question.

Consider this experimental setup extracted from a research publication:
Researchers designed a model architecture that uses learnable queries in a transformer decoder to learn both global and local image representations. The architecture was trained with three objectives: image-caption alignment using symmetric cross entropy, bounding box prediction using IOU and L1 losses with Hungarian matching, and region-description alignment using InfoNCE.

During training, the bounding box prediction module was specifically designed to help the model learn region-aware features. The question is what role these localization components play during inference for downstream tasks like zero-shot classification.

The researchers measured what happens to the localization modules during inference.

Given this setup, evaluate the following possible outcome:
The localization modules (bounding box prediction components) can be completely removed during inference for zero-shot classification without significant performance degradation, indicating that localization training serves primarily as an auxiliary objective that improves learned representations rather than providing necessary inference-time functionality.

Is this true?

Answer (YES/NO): YES